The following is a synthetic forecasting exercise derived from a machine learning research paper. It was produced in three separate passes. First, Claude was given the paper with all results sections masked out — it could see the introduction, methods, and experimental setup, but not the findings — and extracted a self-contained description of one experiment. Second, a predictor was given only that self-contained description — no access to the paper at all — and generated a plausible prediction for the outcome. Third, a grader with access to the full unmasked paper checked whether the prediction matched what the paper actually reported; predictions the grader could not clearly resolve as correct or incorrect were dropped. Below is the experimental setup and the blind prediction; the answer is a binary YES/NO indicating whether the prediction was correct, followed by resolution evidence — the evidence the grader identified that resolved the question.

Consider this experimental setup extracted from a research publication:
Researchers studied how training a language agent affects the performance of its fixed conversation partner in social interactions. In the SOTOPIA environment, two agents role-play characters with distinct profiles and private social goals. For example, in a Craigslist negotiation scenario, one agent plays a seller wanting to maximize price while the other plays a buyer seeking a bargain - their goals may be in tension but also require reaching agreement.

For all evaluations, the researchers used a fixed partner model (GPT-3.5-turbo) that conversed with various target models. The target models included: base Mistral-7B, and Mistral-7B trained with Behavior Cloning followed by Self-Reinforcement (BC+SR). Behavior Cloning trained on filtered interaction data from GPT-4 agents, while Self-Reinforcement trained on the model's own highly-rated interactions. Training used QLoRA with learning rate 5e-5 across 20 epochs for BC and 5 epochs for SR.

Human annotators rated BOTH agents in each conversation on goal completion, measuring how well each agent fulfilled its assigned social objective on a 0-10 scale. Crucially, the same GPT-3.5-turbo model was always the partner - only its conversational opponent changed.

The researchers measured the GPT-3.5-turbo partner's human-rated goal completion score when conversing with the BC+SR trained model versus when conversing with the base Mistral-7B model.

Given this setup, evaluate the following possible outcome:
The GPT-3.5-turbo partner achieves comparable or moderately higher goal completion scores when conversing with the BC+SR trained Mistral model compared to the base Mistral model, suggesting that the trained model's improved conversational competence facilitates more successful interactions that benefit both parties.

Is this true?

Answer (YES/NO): NO